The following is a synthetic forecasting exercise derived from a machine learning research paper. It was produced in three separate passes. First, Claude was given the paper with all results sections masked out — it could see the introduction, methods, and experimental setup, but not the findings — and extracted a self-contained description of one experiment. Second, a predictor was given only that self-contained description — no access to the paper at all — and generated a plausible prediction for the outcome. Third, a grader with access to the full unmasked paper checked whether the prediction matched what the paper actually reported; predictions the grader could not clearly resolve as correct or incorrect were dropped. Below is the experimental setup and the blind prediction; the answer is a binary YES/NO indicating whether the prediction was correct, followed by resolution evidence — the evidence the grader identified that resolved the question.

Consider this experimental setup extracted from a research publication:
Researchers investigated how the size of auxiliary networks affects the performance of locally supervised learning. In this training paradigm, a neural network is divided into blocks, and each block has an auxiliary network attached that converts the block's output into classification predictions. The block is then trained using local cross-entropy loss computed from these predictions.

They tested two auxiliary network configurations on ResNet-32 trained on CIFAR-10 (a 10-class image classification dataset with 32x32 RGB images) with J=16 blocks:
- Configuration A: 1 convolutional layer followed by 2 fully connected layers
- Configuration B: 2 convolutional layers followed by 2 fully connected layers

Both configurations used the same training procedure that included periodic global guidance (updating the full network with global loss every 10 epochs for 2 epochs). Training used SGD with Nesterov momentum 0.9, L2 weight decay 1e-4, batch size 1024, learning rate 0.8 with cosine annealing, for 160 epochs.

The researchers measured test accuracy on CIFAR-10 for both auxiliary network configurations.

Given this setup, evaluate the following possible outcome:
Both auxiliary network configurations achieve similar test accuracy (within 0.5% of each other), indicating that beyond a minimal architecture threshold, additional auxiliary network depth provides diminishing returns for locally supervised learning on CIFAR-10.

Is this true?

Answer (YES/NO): NO